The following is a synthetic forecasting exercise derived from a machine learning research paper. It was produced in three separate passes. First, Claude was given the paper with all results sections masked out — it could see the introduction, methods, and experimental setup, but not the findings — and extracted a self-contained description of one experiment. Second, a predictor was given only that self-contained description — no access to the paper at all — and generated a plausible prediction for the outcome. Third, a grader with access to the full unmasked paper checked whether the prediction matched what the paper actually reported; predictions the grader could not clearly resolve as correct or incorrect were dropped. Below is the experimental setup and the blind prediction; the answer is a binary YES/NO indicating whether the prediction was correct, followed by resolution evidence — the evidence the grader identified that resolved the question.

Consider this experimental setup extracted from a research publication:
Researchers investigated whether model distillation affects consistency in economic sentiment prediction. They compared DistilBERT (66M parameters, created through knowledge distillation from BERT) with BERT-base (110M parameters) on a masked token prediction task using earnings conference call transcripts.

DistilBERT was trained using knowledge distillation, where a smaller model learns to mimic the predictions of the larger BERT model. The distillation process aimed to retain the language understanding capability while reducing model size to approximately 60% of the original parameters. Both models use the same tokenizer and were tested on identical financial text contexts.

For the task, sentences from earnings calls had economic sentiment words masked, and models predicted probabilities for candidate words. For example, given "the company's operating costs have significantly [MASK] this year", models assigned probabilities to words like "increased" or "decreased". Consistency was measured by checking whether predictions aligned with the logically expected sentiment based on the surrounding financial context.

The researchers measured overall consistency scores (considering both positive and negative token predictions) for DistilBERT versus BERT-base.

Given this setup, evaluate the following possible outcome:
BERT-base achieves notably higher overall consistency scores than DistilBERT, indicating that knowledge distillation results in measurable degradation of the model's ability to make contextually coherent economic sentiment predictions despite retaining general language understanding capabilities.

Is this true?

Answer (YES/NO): NO